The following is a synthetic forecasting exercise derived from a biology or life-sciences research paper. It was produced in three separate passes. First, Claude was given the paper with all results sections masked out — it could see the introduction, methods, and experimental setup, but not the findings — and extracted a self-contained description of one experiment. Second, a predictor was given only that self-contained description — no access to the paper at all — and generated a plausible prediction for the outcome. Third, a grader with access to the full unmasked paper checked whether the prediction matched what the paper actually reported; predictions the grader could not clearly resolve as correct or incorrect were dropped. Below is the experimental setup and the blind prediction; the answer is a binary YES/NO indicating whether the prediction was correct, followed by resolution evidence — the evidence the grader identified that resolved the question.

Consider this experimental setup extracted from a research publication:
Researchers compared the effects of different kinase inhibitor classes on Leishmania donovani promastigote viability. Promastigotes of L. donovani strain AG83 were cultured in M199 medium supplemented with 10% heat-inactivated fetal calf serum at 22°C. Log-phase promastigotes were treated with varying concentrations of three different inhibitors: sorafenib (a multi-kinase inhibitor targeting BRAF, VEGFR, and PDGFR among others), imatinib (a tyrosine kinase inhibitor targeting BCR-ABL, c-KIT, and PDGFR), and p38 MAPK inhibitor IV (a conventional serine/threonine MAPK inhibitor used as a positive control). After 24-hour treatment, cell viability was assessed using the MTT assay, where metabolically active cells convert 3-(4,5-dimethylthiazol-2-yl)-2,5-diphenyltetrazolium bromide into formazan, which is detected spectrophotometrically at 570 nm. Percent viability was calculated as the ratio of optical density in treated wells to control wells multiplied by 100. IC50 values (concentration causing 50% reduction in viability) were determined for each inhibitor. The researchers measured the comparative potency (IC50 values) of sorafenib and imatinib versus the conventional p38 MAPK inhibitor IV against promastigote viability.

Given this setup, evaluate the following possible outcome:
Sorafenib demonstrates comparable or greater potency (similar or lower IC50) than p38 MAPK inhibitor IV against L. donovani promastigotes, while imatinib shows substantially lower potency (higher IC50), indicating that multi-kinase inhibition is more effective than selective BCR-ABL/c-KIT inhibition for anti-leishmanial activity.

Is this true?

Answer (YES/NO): NO